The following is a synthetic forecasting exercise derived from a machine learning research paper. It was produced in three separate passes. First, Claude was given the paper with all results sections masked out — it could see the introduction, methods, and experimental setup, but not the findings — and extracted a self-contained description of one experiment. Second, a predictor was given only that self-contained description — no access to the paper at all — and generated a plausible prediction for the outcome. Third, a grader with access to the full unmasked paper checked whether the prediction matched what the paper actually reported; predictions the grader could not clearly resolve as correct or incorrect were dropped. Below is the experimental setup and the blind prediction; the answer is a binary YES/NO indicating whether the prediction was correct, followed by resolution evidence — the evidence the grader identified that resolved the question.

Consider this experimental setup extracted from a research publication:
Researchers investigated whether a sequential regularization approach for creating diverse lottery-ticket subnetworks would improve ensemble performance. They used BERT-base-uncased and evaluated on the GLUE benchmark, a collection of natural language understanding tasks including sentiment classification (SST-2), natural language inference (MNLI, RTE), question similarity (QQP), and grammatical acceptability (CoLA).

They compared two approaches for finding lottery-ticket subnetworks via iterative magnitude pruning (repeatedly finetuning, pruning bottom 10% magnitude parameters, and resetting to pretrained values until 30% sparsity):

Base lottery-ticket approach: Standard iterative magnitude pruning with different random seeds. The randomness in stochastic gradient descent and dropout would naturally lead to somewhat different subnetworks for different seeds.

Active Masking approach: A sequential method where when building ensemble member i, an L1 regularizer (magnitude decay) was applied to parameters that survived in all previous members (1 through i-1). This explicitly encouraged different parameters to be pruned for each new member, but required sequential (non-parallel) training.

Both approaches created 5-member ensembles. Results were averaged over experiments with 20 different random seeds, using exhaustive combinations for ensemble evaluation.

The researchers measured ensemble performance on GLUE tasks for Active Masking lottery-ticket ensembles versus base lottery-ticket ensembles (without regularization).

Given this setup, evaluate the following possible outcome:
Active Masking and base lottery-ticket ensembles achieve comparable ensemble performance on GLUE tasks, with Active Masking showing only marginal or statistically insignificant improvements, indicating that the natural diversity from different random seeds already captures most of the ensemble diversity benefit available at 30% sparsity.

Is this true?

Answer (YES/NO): NO